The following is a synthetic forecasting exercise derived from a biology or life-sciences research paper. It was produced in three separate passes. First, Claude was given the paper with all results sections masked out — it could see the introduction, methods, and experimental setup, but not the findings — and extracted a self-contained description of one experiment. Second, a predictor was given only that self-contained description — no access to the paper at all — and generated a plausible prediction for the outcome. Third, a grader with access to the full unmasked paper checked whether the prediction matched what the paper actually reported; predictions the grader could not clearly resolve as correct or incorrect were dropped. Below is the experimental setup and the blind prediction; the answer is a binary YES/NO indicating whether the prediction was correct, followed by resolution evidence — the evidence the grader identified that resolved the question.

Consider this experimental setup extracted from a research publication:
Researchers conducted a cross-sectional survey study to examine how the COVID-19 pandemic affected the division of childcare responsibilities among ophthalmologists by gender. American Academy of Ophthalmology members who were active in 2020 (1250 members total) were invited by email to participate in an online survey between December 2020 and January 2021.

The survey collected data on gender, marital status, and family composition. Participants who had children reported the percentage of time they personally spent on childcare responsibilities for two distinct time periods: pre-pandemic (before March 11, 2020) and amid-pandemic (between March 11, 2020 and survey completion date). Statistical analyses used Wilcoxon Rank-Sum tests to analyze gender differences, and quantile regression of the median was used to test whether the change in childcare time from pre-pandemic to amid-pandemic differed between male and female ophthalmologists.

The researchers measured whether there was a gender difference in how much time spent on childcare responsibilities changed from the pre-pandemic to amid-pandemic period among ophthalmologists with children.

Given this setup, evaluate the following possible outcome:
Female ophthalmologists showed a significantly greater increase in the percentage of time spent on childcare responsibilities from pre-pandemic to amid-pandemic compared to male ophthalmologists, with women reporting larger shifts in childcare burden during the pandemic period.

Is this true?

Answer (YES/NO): YES